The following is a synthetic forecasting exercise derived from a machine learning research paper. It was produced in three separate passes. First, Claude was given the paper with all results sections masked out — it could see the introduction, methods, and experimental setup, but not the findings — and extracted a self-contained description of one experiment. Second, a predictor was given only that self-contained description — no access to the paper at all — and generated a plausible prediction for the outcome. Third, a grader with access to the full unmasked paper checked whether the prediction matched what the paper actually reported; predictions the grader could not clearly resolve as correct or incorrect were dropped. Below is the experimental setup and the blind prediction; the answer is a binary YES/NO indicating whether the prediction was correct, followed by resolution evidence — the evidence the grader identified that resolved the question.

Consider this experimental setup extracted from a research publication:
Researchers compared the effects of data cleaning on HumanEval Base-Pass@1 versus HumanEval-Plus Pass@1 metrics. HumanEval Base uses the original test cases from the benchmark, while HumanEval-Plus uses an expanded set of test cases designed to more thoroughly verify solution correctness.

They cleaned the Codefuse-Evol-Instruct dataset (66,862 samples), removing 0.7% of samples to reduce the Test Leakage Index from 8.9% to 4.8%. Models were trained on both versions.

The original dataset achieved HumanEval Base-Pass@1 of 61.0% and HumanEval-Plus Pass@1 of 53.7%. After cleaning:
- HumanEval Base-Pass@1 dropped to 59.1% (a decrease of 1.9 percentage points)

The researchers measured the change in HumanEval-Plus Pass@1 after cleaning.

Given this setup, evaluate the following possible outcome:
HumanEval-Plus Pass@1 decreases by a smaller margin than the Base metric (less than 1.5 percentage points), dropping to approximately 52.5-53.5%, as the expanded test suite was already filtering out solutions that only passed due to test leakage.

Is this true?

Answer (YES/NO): NO